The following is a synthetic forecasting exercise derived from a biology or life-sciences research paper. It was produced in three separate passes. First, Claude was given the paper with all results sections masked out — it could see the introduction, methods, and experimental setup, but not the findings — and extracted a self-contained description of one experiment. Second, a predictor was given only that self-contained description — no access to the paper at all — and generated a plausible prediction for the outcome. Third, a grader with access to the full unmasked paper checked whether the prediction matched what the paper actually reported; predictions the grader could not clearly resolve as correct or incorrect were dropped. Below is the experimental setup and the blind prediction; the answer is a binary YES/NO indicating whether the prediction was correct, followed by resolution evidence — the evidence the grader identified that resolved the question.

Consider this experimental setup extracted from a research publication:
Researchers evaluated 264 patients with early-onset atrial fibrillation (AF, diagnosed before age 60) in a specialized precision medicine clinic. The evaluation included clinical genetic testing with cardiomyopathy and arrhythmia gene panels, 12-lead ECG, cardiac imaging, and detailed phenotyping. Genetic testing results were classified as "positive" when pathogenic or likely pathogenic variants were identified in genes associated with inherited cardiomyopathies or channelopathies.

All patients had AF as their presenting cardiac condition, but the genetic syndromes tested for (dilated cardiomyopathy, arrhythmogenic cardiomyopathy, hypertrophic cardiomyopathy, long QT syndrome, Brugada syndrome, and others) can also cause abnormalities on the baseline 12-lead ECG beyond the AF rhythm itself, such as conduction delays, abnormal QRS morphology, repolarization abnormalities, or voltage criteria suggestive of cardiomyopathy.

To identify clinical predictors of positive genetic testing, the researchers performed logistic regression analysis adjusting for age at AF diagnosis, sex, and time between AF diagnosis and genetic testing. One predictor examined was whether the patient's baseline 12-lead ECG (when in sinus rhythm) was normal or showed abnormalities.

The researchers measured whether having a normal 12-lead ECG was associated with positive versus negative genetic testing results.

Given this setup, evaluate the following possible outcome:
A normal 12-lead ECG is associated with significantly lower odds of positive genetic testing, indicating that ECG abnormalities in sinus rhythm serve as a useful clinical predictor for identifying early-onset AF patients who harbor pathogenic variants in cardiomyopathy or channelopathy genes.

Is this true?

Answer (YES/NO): YES